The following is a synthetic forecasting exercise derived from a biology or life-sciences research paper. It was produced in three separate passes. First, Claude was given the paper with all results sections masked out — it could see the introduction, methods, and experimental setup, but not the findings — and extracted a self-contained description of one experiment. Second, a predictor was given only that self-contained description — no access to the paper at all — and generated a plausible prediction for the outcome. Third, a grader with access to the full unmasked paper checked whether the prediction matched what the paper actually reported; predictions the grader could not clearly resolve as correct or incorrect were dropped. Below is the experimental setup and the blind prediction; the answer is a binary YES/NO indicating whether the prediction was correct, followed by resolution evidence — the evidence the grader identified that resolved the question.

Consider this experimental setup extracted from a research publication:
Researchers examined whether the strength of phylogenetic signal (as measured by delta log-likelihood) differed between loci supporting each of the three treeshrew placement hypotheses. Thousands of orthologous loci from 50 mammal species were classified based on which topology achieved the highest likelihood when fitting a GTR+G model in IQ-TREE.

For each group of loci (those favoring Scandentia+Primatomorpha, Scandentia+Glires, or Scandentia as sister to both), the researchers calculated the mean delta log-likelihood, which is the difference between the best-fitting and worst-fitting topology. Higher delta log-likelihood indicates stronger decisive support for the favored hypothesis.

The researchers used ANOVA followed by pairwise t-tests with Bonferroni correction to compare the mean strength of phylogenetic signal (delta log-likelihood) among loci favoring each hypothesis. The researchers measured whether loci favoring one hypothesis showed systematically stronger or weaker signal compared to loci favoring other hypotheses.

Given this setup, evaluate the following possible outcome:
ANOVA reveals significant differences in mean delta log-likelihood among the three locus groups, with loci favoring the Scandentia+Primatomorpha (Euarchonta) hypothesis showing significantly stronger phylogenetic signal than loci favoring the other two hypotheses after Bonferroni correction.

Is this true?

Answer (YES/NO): NO